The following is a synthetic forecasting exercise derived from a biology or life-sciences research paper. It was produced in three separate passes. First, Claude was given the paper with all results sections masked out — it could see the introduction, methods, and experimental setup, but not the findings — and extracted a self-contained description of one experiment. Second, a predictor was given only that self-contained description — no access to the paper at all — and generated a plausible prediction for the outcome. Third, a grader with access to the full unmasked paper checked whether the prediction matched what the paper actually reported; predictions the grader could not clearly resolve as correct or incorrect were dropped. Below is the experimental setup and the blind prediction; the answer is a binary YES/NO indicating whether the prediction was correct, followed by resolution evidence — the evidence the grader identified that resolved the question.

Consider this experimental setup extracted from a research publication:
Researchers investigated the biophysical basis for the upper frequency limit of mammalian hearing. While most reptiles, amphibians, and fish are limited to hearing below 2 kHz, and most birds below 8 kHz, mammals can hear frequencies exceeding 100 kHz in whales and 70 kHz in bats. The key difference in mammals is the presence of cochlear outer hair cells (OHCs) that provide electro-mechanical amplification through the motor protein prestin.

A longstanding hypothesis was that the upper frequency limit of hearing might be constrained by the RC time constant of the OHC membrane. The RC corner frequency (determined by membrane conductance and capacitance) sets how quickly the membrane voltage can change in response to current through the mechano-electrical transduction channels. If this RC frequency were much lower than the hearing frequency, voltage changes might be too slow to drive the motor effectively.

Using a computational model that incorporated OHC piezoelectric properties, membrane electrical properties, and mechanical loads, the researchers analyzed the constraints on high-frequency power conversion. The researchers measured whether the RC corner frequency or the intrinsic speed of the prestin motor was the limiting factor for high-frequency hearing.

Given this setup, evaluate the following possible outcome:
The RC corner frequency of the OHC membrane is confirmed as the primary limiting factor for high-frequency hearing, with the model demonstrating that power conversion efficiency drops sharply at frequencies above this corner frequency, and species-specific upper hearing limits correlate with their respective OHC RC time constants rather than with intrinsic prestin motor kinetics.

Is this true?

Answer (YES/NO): NO